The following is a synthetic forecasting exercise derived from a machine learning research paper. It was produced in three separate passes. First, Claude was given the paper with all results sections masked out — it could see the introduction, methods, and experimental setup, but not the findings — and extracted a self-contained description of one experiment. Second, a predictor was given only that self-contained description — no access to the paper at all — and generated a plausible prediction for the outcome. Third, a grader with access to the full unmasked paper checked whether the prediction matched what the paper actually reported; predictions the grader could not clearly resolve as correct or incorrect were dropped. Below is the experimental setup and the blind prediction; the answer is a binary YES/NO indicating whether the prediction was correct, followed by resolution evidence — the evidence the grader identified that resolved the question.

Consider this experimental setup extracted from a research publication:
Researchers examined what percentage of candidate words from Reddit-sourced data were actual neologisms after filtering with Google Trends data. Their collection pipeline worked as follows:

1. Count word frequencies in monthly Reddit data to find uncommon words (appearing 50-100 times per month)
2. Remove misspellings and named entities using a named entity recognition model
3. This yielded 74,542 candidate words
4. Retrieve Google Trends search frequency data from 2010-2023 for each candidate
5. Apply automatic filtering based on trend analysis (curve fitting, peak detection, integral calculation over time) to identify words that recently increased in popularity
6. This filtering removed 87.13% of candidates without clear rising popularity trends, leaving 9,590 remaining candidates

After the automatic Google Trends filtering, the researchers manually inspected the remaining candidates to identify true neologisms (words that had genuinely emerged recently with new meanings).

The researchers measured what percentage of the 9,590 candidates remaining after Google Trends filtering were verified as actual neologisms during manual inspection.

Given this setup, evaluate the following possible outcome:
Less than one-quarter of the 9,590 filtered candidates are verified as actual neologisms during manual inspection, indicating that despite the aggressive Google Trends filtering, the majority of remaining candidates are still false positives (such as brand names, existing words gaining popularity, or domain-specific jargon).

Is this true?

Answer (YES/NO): YES